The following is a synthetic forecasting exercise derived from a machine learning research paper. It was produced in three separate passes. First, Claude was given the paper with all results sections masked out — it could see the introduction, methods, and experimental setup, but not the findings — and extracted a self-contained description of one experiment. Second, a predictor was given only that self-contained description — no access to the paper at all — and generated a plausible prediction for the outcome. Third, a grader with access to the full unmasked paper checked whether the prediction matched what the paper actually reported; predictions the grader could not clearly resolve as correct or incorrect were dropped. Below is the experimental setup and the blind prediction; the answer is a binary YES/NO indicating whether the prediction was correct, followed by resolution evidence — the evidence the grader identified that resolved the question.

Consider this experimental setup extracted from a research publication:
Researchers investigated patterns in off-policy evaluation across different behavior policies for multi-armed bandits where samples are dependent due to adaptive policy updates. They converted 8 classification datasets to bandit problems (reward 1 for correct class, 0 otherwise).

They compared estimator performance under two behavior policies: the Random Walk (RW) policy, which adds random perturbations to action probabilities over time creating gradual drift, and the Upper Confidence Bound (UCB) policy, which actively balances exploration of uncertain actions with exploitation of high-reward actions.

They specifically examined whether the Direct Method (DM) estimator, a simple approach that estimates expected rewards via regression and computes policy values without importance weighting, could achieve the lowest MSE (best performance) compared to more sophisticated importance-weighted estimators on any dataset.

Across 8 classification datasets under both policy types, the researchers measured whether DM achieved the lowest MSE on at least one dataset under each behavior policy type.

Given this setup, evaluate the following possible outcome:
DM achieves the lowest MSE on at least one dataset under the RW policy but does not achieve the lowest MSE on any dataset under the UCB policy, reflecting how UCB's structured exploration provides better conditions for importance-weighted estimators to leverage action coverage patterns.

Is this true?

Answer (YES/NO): NO